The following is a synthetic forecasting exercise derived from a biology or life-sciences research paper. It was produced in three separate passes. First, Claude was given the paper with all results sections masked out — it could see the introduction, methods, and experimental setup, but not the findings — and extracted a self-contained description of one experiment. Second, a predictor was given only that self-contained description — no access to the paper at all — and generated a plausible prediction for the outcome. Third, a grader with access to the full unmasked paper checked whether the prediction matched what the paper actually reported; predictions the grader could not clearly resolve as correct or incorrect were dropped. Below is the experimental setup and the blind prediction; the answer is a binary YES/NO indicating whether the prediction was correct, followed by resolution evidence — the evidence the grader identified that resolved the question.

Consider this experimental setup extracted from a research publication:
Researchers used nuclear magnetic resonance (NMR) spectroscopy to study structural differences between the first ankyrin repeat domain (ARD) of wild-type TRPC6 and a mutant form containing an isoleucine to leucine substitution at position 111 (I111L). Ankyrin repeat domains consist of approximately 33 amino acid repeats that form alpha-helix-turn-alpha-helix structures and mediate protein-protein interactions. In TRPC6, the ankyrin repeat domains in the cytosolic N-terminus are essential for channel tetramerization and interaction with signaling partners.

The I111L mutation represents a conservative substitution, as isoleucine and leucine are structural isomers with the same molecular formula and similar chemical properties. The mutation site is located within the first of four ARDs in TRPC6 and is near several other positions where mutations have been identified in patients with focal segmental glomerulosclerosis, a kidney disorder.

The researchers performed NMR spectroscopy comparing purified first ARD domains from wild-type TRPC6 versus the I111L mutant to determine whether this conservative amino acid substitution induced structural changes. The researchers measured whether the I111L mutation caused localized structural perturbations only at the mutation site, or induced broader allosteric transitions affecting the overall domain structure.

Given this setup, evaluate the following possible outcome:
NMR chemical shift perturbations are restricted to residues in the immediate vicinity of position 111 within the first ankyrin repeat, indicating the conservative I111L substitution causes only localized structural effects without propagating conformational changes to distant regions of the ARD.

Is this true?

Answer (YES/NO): NO